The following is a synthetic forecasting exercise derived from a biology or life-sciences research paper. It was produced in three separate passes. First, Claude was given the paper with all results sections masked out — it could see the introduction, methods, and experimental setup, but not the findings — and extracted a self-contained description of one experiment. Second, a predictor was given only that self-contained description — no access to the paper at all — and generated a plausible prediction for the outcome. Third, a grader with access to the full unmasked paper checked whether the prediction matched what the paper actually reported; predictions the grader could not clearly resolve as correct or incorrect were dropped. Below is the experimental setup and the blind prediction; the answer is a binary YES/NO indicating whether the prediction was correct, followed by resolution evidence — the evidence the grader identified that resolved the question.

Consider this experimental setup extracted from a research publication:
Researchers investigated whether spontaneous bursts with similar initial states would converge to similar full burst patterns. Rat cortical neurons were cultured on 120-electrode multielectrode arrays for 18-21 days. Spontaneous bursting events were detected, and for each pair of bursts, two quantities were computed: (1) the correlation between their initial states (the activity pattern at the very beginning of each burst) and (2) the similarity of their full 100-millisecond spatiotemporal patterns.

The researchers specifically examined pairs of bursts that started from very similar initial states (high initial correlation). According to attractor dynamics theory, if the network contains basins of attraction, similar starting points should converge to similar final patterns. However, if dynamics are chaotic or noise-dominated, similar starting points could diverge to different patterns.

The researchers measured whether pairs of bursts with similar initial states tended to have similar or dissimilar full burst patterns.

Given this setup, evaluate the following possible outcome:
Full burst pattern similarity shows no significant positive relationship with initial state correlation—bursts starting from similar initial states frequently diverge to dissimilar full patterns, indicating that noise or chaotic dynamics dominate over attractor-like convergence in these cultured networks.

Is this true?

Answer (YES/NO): NO